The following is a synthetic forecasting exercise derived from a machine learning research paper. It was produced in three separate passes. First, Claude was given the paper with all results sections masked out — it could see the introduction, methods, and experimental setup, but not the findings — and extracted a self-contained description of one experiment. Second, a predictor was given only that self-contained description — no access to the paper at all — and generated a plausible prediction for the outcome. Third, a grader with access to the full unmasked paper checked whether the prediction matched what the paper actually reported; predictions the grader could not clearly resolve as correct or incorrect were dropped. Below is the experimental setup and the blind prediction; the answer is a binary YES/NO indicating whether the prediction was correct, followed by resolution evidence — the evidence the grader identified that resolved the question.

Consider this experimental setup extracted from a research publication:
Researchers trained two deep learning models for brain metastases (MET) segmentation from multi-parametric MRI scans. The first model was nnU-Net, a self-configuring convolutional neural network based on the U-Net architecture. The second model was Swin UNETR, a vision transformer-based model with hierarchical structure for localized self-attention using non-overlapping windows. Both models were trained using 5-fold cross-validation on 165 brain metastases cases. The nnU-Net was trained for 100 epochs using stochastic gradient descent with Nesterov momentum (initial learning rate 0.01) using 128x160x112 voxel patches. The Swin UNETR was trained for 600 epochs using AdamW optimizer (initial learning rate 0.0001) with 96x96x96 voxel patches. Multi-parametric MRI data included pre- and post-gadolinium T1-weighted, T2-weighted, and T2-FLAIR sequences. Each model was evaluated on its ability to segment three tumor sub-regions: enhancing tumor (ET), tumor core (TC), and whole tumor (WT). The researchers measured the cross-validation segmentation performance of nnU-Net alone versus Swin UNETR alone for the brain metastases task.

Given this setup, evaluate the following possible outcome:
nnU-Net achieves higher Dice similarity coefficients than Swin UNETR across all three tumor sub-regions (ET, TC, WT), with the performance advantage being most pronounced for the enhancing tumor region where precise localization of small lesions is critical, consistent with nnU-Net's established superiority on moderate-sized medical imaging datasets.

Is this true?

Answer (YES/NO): NO